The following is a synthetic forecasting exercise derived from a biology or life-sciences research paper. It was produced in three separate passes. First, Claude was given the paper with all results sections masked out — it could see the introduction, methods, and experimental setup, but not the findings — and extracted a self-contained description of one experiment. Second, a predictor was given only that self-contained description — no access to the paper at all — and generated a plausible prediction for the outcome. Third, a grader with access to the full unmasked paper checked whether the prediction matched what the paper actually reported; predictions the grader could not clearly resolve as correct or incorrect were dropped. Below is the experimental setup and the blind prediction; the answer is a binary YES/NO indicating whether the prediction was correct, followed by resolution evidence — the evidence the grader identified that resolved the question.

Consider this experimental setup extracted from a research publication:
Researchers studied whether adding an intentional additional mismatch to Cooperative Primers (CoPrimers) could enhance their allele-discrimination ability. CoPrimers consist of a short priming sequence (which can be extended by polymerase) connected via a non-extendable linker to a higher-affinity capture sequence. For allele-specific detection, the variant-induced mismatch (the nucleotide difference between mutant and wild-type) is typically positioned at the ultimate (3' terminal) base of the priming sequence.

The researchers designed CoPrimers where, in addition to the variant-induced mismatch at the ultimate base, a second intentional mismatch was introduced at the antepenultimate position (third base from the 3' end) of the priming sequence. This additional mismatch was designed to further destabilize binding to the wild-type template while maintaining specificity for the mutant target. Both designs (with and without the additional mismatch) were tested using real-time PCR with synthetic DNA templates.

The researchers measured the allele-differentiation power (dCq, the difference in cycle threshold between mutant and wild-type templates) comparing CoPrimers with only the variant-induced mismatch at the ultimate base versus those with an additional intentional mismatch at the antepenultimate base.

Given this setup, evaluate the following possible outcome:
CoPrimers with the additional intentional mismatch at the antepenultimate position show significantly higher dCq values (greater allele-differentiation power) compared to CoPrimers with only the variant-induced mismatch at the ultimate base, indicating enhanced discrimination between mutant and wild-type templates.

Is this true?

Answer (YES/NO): NO